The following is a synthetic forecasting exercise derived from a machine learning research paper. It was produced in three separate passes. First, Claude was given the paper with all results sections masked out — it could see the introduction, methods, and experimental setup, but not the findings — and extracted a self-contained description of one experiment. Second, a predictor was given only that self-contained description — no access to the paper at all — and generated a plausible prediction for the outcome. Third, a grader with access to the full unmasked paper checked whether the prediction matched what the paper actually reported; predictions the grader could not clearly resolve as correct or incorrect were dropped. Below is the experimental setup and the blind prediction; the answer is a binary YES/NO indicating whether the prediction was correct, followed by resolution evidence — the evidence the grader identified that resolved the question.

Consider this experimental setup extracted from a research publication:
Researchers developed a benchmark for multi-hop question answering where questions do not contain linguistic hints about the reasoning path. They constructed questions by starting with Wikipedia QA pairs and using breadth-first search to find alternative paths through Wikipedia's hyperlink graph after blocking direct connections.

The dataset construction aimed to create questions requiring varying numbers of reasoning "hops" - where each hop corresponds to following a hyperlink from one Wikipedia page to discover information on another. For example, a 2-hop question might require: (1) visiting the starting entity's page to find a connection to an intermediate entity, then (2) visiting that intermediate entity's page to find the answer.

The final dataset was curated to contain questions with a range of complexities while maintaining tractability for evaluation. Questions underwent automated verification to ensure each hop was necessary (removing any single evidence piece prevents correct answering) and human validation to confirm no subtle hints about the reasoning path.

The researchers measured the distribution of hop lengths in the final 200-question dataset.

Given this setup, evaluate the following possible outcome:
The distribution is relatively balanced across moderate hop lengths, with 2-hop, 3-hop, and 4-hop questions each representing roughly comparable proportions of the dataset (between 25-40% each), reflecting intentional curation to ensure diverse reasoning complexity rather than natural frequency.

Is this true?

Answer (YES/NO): NO